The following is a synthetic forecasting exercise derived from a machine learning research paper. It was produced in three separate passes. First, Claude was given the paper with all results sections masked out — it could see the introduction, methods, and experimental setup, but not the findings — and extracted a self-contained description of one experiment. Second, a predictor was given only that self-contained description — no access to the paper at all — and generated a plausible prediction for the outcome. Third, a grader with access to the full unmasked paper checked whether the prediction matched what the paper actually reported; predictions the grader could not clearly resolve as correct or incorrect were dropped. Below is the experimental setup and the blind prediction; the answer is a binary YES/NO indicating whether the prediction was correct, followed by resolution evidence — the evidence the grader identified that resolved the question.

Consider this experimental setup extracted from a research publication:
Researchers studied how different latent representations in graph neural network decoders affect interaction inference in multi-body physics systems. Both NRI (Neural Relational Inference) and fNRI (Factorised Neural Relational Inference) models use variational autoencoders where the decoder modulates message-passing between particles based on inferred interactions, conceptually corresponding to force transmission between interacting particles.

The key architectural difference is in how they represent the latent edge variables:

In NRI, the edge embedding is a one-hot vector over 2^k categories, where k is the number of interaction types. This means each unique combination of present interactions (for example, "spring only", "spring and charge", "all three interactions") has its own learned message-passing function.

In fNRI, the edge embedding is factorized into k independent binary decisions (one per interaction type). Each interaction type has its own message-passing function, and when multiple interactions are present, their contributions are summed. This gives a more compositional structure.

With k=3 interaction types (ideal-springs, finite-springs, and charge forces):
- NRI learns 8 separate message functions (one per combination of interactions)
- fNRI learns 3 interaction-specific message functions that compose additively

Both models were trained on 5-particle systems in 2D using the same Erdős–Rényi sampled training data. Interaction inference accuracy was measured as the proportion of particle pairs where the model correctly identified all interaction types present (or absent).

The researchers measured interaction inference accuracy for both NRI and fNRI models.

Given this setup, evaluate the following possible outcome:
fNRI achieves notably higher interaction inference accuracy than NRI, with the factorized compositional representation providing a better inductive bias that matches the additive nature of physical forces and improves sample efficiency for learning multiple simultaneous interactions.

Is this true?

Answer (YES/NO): NO